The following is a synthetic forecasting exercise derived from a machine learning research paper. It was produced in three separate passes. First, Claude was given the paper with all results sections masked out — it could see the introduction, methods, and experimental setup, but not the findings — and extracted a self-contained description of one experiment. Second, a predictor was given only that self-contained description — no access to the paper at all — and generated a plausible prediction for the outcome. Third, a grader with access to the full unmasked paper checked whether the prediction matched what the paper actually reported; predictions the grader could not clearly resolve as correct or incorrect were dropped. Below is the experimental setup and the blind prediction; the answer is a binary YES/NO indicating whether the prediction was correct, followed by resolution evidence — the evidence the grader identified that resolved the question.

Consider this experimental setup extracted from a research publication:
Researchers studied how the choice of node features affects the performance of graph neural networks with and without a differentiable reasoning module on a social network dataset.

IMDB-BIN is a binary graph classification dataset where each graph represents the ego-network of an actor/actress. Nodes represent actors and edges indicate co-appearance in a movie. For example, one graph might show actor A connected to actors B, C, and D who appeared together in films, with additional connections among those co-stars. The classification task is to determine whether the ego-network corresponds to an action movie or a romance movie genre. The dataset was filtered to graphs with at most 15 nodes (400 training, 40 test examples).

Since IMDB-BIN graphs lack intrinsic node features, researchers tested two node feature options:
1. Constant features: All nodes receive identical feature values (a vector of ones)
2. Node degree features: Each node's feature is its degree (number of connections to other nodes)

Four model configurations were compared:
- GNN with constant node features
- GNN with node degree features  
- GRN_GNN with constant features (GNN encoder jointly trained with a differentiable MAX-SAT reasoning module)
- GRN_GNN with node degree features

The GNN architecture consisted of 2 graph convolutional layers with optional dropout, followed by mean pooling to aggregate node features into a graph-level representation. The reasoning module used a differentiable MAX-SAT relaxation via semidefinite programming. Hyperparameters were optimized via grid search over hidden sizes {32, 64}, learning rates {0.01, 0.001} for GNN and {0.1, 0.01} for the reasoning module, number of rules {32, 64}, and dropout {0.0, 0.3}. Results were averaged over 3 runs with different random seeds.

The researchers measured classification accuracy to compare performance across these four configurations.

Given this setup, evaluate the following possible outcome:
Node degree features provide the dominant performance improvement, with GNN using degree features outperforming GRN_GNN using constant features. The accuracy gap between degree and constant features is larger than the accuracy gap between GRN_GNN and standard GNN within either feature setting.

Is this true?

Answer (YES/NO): YES